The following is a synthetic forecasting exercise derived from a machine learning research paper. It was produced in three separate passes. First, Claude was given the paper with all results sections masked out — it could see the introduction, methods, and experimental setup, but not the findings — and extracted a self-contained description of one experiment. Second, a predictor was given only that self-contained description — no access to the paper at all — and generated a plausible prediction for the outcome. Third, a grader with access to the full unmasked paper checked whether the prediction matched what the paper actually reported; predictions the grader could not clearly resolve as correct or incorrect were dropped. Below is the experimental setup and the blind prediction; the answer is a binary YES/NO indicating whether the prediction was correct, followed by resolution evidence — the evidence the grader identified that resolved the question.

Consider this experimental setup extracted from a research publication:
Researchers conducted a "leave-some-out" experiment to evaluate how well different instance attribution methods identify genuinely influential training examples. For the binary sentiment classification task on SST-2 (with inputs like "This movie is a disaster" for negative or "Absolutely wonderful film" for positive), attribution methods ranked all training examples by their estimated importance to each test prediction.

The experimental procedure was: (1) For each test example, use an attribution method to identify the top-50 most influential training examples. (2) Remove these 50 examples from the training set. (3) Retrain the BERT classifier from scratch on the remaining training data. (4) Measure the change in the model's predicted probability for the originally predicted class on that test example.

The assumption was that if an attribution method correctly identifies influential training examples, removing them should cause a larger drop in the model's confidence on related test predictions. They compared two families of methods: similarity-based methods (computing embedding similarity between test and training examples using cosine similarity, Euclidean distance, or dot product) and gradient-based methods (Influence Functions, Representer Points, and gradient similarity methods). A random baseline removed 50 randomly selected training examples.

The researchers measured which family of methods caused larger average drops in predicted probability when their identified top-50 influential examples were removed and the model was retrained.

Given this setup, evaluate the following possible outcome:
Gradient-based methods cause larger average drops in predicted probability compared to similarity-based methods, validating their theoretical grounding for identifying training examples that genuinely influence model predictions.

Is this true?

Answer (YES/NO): NO